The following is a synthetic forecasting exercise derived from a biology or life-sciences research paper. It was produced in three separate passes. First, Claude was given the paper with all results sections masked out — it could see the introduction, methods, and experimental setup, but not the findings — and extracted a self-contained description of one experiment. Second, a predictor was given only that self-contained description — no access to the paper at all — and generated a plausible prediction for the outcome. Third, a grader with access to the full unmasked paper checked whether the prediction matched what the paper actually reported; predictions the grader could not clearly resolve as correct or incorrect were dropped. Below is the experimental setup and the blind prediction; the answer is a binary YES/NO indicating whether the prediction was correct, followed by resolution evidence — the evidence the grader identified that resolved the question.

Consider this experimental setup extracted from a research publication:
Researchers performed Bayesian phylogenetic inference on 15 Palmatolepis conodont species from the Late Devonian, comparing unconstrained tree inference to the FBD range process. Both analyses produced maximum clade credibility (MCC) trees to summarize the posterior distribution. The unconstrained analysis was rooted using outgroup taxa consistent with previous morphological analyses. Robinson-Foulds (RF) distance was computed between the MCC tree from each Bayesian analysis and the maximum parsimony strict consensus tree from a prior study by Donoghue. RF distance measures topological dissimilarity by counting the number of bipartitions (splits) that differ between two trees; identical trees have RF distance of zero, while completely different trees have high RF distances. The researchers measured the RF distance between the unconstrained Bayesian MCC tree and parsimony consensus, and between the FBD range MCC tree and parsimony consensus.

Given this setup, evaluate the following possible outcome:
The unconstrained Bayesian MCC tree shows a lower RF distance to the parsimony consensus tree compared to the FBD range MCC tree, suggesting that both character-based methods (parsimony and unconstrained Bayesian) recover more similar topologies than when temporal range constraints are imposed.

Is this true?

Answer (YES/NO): NO